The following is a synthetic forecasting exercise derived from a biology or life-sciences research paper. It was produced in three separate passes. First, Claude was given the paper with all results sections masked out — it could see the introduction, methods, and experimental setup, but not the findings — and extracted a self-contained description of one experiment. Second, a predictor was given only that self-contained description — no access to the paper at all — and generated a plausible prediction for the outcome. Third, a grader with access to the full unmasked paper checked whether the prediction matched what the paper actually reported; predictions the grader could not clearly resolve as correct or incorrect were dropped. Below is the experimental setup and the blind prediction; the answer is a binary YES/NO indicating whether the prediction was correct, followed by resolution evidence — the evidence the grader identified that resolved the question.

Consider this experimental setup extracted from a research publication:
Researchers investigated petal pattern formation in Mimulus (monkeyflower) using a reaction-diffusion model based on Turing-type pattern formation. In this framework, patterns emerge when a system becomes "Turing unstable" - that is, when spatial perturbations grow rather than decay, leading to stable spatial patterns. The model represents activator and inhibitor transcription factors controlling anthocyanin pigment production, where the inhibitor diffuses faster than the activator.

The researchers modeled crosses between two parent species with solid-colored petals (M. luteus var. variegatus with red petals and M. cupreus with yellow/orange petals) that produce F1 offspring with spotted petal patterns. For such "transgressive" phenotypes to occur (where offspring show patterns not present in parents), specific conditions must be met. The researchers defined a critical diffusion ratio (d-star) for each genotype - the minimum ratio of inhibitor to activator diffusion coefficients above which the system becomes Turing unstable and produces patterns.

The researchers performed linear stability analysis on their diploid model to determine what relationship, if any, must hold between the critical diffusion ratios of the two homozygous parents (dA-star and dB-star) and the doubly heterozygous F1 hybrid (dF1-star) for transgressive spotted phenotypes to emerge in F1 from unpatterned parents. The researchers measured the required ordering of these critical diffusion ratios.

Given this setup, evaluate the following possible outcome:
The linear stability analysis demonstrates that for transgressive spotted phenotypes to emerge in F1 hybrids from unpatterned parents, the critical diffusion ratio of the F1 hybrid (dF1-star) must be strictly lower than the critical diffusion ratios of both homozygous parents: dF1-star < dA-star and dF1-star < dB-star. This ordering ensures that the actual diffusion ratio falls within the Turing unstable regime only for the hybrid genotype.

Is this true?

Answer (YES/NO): YES